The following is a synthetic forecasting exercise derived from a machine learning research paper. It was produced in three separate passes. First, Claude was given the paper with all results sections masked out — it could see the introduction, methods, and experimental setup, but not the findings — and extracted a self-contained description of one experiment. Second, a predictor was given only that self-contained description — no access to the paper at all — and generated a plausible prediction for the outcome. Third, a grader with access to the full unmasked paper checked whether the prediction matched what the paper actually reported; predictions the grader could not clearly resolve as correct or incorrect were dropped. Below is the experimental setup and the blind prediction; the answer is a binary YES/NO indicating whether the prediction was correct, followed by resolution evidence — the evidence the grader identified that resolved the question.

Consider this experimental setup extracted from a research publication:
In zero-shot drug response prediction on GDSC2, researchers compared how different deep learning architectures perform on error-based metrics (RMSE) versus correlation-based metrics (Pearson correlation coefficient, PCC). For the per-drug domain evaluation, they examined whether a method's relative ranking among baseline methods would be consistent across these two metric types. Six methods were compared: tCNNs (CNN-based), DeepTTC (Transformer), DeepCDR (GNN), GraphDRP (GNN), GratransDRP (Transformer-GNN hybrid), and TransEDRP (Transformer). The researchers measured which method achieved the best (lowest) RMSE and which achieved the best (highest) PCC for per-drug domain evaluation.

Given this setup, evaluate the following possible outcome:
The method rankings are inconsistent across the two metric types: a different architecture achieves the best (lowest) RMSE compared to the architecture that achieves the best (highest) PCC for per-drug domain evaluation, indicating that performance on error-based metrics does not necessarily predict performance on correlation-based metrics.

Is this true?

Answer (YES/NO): YES